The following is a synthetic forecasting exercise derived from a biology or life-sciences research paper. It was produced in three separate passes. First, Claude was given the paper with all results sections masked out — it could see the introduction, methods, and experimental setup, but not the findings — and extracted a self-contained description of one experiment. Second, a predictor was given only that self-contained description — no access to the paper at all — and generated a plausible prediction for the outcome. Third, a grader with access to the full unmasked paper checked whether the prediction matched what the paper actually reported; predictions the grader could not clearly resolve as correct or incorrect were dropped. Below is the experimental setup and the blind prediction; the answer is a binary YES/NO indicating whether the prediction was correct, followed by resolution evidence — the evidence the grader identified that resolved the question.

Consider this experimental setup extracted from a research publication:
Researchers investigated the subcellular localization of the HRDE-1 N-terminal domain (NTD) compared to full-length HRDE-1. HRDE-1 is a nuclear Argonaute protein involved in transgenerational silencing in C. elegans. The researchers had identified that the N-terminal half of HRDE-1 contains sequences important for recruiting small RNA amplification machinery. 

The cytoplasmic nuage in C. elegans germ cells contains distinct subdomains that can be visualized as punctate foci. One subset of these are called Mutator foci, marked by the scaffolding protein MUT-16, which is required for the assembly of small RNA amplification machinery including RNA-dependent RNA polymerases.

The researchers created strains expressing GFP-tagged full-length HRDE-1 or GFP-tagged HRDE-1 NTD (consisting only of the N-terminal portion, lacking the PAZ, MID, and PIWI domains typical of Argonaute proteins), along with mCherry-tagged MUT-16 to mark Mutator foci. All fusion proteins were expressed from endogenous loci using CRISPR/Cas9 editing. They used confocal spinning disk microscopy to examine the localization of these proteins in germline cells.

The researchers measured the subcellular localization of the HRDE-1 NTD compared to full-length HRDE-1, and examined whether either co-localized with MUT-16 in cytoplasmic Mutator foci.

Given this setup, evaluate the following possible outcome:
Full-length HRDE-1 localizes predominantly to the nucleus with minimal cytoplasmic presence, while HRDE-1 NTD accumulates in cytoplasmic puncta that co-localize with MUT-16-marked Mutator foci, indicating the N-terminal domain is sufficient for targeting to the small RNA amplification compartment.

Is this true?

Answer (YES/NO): NO